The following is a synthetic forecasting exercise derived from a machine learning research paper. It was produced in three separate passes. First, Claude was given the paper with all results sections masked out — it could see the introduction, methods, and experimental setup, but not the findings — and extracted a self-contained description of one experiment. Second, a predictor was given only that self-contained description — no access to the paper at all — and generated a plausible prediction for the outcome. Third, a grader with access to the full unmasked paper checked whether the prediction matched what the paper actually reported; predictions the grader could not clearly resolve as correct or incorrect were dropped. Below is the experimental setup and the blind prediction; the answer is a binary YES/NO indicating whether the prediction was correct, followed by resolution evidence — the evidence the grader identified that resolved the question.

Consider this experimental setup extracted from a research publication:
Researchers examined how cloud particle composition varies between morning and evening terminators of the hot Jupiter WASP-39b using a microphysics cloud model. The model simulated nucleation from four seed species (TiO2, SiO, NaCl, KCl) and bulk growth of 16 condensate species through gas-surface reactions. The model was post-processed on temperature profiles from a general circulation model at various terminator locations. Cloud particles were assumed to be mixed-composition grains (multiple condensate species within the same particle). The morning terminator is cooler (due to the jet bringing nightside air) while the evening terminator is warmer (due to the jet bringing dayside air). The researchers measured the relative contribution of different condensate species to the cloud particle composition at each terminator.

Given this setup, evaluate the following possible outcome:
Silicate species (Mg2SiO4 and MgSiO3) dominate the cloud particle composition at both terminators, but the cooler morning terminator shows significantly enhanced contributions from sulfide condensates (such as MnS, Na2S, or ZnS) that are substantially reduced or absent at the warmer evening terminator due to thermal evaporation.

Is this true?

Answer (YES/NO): NO